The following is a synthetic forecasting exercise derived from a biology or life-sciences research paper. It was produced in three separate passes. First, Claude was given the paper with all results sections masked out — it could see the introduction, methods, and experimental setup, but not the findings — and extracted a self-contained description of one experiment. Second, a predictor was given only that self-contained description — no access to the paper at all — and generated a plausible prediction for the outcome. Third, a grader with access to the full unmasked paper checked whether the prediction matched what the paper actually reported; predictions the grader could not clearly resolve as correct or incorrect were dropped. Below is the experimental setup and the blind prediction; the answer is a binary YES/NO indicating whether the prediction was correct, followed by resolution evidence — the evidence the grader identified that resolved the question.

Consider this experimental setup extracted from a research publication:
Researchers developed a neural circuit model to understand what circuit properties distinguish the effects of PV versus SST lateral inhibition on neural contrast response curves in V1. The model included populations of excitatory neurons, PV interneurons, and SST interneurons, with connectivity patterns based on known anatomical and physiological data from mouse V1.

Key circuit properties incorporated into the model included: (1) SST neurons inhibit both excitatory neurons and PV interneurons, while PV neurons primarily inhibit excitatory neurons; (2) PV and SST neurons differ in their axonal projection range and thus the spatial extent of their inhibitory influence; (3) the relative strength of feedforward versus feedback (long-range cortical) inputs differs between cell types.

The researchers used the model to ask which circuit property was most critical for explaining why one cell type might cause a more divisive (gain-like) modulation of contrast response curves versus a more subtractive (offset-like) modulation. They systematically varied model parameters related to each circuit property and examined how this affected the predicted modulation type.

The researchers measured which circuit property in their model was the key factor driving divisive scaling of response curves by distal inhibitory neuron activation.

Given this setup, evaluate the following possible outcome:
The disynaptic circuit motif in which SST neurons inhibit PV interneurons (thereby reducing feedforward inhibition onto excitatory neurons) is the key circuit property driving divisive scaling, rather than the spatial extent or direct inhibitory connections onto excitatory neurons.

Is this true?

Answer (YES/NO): NO